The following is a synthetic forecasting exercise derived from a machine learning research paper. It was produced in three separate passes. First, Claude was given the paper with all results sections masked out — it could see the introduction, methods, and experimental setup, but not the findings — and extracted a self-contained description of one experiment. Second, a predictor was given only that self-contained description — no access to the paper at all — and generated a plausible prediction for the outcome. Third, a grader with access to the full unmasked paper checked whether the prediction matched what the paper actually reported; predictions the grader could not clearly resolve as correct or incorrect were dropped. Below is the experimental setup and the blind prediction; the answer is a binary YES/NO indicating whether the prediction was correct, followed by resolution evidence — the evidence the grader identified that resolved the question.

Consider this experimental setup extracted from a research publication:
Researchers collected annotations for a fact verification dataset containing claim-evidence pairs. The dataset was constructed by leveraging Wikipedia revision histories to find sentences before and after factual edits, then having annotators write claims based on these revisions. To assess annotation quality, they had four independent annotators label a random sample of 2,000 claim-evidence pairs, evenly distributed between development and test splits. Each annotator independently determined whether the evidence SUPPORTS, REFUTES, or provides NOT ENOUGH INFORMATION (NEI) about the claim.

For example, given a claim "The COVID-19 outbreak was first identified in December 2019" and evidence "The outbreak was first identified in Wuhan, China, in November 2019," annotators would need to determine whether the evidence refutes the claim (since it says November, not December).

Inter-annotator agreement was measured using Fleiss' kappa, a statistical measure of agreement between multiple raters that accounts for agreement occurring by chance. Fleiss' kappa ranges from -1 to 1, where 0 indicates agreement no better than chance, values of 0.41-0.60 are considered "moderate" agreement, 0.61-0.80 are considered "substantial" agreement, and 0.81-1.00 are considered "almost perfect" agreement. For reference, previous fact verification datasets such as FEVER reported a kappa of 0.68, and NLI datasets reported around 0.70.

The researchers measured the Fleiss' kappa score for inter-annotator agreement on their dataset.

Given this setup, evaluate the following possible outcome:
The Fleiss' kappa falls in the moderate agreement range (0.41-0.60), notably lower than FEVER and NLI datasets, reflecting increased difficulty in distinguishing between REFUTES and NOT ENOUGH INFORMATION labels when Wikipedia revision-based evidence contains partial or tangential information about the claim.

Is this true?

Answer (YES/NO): NO